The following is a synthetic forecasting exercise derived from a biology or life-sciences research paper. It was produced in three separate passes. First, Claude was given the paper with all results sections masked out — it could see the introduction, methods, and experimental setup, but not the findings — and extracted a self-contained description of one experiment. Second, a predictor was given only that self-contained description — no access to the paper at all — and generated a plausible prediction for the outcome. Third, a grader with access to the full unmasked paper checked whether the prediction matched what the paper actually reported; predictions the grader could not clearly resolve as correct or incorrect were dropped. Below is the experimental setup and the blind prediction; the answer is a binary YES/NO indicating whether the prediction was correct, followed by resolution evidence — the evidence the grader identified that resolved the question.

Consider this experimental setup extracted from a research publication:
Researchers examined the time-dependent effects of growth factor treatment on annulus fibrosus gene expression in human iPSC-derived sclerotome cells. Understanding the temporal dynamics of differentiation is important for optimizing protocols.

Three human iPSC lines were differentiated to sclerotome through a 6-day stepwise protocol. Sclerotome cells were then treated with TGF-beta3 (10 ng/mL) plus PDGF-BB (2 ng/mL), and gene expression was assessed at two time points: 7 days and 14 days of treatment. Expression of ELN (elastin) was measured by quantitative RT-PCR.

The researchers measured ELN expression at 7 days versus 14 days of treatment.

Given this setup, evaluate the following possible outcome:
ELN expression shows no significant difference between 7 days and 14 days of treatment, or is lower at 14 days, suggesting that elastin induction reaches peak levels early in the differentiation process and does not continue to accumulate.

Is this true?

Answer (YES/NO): NO